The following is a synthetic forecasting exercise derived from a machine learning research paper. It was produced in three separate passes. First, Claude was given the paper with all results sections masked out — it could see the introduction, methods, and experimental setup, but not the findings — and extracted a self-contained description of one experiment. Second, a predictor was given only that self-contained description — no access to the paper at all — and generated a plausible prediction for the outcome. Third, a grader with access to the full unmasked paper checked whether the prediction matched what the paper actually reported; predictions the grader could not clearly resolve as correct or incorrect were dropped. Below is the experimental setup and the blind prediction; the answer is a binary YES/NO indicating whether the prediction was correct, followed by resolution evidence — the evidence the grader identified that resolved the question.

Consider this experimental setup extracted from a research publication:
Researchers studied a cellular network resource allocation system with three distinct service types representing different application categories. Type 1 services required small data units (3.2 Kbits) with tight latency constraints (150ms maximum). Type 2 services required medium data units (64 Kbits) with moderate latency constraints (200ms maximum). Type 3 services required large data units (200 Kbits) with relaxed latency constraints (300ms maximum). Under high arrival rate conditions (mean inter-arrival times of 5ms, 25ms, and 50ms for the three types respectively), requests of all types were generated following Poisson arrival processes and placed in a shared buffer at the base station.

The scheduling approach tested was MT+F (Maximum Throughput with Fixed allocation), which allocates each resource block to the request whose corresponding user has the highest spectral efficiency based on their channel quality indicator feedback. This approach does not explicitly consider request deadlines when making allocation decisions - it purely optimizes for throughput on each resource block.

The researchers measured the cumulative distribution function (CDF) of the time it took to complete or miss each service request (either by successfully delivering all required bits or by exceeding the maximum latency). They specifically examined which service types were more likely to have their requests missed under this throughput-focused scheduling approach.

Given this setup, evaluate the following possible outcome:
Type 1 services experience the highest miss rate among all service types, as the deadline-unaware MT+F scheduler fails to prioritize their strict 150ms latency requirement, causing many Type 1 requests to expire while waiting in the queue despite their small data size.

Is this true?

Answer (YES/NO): NO